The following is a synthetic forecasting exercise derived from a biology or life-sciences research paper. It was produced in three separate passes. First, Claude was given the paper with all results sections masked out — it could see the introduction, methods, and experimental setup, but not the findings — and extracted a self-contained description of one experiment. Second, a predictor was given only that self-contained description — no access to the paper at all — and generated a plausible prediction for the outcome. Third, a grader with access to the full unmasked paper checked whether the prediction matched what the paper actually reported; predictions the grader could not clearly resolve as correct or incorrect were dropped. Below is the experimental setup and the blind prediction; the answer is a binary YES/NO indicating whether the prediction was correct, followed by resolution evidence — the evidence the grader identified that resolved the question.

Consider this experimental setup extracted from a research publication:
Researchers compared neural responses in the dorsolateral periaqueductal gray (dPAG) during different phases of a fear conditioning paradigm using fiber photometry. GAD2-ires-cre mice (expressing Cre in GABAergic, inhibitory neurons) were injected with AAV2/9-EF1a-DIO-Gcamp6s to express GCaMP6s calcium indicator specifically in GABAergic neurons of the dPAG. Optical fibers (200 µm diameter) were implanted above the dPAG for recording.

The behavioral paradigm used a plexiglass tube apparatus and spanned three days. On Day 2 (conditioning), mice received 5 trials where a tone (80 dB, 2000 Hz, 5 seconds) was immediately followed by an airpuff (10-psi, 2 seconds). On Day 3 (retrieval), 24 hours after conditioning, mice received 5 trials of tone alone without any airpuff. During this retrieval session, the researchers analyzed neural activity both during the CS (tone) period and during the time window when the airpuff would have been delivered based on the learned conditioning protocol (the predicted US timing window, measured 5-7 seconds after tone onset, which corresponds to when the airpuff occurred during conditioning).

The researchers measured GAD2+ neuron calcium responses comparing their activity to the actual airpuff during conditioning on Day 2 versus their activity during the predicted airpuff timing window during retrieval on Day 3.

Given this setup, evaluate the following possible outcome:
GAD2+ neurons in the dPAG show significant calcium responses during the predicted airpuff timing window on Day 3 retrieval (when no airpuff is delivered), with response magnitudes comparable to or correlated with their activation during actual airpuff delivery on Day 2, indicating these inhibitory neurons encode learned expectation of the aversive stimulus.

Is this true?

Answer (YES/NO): NO